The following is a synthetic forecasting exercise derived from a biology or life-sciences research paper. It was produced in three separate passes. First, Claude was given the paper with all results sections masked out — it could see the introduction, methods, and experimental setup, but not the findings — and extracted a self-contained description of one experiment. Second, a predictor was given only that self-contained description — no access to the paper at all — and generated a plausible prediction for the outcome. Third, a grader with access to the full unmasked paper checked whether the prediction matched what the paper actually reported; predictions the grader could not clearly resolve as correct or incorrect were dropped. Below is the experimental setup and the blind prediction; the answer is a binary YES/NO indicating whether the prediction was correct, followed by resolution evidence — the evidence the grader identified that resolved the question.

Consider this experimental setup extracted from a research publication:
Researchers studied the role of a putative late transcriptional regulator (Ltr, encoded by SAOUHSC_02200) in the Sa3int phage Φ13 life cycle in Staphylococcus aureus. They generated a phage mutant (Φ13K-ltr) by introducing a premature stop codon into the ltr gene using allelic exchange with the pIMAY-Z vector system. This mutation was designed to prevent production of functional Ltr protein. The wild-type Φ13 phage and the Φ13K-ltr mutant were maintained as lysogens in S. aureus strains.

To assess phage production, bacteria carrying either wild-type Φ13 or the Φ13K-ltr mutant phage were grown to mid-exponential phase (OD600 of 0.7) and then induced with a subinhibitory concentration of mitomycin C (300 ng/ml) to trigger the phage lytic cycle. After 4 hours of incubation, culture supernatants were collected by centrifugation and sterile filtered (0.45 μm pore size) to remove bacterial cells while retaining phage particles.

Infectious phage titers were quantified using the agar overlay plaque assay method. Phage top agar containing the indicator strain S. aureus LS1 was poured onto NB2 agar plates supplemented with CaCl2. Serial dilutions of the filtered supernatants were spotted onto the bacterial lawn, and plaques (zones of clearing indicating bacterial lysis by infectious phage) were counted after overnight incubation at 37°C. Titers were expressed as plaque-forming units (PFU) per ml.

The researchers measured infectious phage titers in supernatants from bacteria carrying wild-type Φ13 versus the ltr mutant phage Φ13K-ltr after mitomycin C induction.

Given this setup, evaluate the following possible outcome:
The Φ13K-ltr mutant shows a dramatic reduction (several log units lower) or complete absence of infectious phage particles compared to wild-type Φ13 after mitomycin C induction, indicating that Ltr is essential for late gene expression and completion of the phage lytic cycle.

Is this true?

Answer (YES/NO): YES